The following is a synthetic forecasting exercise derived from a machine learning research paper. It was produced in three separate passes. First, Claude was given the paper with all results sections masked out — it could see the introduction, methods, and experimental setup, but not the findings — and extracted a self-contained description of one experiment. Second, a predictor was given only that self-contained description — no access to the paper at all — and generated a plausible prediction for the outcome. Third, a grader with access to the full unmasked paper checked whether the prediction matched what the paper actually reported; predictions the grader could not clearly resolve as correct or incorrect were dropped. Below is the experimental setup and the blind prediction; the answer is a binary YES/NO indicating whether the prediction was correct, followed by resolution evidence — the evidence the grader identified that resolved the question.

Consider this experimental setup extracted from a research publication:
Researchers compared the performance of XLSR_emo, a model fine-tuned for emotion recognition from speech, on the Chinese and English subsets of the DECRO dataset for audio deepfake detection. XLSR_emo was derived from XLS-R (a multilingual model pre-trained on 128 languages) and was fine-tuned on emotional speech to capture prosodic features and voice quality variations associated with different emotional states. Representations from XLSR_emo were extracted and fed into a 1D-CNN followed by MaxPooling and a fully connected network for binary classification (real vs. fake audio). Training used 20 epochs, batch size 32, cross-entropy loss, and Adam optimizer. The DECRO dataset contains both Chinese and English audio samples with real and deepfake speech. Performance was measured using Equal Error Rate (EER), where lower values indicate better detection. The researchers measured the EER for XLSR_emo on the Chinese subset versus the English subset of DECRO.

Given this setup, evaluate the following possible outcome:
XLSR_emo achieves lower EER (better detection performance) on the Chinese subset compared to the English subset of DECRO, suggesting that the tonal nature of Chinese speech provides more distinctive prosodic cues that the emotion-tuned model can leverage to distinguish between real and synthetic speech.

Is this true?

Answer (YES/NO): NO